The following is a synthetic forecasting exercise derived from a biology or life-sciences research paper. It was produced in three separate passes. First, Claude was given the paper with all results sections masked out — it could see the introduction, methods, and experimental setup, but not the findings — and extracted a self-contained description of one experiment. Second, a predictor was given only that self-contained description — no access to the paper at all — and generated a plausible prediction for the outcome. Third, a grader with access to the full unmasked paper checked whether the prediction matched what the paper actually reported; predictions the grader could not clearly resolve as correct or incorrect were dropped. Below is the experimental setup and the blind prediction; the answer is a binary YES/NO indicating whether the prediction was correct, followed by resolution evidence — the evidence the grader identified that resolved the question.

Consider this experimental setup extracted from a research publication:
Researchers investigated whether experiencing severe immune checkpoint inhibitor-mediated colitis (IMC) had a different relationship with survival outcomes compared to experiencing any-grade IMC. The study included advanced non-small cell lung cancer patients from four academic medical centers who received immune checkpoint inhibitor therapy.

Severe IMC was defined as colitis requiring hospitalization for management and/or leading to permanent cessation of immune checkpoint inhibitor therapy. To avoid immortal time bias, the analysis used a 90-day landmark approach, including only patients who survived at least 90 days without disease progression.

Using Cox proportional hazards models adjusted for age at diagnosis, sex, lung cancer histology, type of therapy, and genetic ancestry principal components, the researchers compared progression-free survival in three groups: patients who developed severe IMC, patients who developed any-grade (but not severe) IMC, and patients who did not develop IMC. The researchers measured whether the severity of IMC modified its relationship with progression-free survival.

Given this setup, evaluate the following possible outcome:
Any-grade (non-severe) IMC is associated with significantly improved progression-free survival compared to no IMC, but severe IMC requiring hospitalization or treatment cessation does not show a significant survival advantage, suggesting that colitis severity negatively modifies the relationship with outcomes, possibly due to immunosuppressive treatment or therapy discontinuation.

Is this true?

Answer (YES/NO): NO